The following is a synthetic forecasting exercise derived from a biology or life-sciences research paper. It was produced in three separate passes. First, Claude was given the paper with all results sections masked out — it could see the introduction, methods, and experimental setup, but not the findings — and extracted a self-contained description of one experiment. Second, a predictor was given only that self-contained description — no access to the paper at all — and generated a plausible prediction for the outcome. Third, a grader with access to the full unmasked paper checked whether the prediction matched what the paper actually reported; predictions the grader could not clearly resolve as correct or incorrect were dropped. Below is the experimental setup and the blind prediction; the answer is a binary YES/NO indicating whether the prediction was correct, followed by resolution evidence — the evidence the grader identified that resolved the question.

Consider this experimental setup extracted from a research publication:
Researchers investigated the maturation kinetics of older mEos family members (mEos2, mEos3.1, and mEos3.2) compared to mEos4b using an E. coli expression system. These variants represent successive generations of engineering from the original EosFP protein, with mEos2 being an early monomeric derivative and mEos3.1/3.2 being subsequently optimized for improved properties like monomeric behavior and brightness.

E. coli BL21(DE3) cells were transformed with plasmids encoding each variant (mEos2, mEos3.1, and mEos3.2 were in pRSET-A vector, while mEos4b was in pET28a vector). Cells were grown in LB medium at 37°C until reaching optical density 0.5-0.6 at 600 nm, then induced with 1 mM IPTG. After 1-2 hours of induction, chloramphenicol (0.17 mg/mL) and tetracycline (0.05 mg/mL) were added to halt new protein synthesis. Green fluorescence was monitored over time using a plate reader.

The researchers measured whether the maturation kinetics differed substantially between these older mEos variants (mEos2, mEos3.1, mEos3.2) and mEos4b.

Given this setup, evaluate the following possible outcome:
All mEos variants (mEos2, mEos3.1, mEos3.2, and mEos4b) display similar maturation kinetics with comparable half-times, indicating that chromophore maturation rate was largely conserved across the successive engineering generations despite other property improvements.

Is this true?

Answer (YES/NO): NO